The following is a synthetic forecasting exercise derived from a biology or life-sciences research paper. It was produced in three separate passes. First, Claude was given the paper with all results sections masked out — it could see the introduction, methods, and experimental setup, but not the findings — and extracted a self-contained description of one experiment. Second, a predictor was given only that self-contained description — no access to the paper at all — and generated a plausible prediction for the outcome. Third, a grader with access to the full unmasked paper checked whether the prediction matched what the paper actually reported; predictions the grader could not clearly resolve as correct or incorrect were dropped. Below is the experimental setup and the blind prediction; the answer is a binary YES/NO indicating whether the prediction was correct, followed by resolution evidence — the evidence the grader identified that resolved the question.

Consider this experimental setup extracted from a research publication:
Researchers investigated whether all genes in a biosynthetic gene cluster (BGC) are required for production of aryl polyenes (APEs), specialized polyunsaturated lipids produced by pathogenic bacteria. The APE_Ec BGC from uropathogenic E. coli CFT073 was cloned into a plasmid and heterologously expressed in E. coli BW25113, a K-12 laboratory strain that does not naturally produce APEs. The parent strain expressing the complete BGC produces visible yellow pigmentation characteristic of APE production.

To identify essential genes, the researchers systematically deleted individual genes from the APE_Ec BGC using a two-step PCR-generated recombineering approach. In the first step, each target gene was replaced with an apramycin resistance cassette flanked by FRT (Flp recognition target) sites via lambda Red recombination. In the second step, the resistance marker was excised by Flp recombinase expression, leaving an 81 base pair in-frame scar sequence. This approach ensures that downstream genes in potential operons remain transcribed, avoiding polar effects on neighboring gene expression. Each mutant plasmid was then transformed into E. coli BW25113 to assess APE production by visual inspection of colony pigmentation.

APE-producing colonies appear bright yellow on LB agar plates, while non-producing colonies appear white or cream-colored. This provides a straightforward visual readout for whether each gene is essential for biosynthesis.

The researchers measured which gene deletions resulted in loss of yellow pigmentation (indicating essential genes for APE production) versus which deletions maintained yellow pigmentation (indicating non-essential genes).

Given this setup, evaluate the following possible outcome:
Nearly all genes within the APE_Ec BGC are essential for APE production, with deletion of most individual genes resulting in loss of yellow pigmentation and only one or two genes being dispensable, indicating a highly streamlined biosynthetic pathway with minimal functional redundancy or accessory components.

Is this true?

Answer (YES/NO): NO